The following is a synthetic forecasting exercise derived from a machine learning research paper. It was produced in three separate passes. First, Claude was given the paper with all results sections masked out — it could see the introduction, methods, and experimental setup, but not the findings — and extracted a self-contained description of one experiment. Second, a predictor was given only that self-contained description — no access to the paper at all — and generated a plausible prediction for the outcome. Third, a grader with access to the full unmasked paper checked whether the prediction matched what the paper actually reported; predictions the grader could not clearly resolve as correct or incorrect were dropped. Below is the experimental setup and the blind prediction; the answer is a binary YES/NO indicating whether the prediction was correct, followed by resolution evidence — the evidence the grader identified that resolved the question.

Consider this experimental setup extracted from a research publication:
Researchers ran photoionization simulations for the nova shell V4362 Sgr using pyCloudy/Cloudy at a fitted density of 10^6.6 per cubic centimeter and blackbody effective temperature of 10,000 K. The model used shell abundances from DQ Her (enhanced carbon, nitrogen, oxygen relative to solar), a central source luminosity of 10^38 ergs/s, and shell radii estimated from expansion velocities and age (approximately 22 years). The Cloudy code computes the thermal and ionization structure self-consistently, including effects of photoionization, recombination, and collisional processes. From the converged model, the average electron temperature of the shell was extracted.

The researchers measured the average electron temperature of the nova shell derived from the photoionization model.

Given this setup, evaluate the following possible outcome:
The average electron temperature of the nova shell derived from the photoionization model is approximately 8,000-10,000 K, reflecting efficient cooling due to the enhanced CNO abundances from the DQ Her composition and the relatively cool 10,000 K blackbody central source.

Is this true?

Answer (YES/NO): NO